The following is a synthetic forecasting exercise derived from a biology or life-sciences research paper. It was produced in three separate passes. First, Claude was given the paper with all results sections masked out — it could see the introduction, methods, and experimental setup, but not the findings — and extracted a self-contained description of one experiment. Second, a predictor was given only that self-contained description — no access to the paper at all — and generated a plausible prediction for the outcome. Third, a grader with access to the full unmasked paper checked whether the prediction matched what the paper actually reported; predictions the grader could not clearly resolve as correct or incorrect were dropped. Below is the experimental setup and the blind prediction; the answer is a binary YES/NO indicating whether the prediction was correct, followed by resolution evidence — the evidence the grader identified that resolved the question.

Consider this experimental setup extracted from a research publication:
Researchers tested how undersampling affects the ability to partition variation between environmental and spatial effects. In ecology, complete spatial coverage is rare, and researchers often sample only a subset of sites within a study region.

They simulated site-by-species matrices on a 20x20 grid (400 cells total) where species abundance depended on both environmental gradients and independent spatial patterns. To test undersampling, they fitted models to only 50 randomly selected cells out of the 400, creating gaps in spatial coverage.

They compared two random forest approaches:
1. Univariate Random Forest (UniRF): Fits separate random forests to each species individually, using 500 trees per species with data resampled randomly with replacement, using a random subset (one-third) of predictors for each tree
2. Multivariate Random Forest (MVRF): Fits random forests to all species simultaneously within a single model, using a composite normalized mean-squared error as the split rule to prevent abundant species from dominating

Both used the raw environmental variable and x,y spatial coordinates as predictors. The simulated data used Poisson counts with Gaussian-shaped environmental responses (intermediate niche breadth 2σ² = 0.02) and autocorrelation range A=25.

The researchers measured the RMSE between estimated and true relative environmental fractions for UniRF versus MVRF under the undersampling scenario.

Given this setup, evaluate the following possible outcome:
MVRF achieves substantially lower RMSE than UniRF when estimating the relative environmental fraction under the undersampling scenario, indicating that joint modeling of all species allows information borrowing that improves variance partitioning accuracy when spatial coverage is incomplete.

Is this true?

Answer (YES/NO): NO